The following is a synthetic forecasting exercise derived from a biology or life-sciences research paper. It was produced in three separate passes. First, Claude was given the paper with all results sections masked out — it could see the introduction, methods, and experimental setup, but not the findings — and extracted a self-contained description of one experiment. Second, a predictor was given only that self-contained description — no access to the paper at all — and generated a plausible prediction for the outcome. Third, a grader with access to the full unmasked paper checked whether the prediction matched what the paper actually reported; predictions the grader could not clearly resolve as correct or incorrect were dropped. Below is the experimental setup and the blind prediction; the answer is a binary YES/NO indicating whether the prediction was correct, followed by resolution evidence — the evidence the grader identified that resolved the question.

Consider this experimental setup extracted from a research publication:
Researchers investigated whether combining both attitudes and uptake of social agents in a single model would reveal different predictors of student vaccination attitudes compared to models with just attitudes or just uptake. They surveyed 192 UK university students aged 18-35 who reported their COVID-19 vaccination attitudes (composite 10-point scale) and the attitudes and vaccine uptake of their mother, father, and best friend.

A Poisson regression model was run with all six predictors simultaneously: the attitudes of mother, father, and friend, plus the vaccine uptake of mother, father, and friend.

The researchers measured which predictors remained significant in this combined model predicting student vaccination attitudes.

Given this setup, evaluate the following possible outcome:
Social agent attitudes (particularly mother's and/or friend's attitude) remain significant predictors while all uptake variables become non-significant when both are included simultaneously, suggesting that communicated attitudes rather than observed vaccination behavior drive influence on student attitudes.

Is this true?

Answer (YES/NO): NO